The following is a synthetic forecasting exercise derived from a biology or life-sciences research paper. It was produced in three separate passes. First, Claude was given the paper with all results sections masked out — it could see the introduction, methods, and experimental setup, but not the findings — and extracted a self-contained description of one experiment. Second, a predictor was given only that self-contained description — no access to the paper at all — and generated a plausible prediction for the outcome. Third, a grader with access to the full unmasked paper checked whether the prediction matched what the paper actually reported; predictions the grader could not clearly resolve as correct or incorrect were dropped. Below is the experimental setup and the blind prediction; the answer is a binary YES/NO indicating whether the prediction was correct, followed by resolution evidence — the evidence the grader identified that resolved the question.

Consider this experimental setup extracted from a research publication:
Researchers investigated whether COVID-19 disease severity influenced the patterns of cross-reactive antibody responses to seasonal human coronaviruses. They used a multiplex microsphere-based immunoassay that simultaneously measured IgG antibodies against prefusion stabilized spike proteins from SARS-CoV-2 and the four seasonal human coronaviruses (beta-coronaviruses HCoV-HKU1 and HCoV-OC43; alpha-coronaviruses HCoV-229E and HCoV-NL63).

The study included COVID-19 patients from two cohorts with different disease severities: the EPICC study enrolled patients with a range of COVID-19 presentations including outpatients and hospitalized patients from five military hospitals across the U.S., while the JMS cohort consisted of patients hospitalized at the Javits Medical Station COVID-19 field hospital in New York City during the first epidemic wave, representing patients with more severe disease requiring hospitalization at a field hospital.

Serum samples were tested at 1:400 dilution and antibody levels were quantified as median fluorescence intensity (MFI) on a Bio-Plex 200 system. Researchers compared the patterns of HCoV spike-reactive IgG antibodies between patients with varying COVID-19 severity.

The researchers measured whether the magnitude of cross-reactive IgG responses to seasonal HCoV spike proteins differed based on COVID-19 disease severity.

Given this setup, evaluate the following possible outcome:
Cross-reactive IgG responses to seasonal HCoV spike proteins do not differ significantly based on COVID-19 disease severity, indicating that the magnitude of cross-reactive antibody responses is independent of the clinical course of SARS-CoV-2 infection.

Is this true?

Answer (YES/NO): NO